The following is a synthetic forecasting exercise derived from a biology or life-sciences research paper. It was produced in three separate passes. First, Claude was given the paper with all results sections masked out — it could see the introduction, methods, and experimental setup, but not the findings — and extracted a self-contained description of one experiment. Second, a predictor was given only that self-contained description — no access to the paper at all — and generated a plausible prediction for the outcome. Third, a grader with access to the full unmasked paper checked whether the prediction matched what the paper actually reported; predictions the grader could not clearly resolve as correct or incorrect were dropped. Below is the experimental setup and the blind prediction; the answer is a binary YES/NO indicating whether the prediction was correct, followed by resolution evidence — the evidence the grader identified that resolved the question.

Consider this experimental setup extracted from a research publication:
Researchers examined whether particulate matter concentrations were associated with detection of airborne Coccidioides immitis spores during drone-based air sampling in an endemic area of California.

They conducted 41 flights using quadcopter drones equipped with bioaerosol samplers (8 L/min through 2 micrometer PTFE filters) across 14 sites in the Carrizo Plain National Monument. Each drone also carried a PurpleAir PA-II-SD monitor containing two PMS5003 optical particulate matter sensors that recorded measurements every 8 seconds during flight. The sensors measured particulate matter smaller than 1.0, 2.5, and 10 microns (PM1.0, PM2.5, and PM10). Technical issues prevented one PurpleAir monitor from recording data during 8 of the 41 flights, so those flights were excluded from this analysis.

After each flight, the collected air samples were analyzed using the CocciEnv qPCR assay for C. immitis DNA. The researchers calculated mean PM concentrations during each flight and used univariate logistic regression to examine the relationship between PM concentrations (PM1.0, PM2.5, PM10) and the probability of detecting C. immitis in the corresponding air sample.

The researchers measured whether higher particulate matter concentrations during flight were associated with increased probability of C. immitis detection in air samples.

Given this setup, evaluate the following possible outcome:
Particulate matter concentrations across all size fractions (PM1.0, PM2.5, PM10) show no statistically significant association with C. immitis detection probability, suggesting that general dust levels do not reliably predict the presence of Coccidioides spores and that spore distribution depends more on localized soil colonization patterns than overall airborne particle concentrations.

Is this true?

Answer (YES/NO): NO